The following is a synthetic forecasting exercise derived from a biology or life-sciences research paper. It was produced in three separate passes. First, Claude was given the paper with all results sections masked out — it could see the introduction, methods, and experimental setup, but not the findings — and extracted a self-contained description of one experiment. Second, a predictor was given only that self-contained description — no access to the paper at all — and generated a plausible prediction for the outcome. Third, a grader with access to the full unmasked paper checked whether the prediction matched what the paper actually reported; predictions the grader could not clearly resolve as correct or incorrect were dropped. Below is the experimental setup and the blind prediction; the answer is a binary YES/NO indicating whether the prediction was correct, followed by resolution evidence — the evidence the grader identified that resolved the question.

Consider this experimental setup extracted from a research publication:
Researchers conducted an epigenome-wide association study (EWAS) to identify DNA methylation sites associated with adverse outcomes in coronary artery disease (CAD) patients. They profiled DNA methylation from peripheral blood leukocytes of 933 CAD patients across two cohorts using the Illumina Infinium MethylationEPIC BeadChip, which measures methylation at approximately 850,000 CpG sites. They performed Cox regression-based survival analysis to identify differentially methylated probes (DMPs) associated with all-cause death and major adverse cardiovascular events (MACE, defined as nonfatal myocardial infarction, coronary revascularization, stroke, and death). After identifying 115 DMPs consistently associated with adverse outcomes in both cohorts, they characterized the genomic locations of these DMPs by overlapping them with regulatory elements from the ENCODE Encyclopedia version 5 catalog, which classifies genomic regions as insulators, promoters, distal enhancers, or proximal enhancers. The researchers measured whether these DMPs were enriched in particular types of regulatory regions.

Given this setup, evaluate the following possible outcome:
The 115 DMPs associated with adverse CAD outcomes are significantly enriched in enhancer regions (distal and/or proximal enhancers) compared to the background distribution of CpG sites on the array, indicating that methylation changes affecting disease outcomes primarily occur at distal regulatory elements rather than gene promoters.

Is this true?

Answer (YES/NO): YES